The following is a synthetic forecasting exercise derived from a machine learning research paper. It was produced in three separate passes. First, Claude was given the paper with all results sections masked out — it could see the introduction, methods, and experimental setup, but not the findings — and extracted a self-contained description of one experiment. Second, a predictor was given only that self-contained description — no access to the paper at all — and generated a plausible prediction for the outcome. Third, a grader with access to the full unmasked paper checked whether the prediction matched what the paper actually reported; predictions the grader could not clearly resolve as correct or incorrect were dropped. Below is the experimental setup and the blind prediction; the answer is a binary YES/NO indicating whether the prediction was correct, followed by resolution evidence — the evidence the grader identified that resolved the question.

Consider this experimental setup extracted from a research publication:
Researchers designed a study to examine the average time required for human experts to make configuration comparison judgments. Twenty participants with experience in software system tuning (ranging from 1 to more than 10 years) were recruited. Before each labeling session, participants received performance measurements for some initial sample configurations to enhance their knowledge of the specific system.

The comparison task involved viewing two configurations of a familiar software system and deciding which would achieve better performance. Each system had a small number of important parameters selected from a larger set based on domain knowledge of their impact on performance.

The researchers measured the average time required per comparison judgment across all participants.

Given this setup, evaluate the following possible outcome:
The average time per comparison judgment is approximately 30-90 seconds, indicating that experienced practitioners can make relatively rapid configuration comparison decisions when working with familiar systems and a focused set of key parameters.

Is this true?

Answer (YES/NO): YES